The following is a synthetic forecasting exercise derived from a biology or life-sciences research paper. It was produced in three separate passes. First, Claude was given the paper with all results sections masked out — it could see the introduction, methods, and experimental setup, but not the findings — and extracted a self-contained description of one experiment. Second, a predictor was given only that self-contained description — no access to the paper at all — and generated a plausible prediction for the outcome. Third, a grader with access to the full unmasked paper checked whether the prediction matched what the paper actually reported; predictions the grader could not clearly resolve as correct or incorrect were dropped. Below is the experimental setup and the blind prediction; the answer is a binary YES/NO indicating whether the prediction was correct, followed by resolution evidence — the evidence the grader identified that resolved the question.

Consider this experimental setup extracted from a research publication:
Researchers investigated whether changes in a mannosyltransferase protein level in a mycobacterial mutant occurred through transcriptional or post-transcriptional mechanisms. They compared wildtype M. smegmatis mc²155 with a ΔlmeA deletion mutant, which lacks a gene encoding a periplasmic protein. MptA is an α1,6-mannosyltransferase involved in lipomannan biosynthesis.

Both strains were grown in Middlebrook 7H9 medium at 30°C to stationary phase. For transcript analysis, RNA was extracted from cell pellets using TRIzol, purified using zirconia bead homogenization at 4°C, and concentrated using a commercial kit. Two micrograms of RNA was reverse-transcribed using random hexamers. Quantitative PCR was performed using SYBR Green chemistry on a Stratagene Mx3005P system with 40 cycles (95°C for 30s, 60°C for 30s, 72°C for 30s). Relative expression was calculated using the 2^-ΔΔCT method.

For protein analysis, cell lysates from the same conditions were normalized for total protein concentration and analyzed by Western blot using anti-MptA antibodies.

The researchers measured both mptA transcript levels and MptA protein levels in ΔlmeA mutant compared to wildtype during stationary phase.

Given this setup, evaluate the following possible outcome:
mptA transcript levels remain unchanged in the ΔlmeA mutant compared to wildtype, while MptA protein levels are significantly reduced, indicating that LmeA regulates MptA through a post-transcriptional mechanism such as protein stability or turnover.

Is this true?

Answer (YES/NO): YES